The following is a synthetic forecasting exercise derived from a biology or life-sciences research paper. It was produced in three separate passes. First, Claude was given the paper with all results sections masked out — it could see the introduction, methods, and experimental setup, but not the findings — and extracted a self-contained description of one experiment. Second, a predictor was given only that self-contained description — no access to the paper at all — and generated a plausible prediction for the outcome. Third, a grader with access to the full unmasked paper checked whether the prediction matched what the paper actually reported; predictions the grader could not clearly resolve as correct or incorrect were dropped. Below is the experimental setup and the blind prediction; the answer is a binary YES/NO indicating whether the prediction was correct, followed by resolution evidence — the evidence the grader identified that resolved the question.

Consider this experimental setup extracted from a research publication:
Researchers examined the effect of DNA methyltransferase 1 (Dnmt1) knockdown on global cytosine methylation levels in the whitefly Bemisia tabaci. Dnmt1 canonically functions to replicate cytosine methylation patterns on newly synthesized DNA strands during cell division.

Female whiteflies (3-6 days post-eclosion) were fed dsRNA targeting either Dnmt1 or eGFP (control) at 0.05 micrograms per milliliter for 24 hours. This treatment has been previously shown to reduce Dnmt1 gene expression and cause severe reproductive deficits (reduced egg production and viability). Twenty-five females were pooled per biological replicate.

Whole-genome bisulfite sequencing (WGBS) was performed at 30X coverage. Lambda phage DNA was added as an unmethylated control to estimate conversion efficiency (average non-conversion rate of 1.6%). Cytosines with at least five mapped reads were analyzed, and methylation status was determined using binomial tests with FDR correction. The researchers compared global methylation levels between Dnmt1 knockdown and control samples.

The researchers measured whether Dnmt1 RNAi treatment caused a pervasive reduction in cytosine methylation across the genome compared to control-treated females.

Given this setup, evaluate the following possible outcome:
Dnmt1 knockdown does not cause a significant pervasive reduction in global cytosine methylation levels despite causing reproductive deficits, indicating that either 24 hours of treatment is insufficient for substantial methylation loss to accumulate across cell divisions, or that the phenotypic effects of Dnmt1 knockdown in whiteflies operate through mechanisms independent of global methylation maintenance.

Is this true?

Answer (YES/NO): YES